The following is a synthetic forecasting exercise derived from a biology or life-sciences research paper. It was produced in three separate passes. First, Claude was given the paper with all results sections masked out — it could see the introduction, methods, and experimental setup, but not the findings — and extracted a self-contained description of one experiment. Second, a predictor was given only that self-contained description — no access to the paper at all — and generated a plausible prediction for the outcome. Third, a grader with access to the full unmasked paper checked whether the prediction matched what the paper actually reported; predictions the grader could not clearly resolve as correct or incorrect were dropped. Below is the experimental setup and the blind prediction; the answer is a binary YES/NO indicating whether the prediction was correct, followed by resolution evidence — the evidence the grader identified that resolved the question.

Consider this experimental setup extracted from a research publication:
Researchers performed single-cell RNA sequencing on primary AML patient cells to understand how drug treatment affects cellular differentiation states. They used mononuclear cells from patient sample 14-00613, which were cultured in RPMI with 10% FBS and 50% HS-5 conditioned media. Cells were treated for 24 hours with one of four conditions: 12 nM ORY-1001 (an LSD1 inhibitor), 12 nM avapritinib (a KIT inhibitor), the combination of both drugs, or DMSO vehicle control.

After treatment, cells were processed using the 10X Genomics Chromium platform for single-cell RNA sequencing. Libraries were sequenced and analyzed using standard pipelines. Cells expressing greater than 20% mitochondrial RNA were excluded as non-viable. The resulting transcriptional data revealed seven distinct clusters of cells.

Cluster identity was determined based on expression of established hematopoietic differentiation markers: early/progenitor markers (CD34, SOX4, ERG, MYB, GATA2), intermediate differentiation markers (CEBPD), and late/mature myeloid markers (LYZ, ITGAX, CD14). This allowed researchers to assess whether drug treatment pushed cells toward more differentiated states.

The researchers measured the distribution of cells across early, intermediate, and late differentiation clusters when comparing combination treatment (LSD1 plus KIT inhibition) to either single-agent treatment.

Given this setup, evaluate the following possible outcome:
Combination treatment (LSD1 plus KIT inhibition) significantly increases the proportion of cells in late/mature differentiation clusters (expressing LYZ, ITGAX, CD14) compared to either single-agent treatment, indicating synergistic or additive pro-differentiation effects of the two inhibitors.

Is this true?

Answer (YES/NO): NO